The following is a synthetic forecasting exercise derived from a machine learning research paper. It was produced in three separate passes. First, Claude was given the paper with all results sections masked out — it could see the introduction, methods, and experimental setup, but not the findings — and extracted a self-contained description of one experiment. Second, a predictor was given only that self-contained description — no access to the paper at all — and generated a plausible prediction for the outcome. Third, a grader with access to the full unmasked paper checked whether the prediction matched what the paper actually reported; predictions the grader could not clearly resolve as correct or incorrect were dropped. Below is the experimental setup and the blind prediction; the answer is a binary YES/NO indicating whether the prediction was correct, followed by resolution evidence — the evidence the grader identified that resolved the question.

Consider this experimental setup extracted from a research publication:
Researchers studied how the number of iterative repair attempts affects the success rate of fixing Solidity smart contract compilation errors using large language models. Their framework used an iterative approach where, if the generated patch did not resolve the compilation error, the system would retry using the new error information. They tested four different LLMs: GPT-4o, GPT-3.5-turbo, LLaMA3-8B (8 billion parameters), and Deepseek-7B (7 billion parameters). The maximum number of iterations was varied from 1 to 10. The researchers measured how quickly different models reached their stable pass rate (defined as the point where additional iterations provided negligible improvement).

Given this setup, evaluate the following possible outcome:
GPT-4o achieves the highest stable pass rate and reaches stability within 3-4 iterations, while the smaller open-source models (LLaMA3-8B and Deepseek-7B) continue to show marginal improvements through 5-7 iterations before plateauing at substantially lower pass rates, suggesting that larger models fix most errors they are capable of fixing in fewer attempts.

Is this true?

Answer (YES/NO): NO